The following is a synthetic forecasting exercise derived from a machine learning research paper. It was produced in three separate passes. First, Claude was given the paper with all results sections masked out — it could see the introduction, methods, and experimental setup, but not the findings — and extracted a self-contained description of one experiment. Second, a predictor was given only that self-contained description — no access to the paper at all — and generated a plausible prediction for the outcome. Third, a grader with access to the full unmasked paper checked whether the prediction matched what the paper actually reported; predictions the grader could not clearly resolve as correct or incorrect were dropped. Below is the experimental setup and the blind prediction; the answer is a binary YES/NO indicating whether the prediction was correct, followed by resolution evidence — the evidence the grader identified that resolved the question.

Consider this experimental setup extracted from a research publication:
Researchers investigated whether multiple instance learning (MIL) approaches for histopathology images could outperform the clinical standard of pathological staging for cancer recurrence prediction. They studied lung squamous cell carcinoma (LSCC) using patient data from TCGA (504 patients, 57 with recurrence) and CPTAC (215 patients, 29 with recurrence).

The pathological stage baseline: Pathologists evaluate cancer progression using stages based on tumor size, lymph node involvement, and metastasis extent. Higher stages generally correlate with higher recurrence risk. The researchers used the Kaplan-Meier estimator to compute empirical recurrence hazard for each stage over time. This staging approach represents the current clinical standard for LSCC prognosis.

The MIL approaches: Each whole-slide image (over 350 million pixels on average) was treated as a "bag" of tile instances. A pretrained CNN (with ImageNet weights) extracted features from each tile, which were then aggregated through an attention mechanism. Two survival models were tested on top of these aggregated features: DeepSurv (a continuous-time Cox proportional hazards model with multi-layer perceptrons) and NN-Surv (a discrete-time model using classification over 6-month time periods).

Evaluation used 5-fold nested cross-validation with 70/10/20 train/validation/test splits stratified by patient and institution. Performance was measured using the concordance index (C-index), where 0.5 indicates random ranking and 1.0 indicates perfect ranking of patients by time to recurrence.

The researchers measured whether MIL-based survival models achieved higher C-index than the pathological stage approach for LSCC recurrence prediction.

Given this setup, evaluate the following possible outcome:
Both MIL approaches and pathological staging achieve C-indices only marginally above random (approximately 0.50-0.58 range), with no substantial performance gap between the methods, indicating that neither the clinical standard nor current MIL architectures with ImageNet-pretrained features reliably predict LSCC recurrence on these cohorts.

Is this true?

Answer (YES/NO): NO